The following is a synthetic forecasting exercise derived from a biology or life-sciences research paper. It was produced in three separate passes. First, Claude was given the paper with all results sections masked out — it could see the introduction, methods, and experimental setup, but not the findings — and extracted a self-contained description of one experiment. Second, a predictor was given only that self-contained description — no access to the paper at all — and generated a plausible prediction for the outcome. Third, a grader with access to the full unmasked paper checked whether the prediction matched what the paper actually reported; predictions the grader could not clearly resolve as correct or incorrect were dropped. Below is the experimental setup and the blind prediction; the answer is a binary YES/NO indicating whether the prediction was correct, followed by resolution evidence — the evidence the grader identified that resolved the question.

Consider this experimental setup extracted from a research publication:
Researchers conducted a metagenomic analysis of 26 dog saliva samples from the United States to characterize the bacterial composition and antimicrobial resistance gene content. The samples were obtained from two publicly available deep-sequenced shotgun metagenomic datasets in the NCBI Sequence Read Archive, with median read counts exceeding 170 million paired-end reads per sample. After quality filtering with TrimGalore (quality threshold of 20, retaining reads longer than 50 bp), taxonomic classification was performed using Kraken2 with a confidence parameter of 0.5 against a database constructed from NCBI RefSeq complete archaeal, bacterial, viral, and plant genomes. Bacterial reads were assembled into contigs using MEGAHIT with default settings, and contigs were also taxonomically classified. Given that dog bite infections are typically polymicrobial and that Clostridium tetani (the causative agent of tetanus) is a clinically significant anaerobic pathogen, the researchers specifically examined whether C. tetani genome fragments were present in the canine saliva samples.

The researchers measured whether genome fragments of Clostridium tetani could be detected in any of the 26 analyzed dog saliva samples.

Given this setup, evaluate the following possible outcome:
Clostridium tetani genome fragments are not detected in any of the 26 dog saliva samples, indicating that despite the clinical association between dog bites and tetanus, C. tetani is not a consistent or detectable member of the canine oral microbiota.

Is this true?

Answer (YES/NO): YES